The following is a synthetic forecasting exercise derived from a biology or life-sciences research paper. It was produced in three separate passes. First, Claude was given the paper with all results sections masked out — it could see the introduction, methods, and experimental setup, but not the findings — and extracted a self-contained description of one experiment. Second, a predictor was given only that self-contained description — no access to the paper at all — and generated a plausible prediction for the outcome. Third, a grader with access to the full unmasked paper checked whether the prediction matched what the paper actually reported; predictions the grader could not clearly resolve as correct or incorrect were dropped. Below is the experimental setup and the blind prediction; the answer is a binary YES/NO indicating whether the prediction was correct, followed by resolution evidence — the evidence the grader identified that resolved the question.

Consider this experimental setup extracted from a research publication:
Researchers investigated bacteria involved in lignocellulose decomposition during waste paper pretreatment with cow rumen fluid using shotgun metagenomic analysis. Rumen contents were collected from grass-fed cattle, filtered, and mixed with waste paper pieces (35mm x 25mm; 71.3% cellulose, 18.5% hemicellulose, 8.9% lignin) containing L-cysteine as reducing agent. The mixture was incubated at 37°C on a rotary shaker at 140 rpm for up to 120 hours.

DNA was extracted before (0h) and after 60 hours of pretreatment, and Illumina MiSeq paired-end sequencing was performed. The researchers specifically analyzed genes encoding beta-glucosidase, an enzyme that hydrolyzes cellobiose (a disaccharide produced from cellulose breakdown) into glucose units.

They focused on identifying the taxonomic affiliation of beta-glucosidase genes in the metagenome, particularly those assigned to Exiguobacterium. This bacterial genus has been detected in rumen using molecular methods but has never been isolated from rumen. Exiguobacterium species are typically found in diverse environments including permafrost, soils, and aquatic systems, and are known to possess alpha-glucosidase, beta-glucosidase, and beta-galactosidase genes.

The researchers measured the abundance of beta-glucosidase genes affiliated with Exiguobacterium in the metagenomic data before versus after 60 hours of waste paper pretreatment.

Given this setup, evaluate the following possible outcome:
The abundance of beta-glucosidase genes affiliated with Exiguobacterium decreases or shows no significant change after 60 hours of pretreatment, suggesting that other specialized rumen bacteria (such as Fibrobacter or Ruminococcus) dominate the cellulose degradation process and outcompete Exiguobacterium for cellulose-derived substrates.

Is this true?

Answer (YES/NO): NO